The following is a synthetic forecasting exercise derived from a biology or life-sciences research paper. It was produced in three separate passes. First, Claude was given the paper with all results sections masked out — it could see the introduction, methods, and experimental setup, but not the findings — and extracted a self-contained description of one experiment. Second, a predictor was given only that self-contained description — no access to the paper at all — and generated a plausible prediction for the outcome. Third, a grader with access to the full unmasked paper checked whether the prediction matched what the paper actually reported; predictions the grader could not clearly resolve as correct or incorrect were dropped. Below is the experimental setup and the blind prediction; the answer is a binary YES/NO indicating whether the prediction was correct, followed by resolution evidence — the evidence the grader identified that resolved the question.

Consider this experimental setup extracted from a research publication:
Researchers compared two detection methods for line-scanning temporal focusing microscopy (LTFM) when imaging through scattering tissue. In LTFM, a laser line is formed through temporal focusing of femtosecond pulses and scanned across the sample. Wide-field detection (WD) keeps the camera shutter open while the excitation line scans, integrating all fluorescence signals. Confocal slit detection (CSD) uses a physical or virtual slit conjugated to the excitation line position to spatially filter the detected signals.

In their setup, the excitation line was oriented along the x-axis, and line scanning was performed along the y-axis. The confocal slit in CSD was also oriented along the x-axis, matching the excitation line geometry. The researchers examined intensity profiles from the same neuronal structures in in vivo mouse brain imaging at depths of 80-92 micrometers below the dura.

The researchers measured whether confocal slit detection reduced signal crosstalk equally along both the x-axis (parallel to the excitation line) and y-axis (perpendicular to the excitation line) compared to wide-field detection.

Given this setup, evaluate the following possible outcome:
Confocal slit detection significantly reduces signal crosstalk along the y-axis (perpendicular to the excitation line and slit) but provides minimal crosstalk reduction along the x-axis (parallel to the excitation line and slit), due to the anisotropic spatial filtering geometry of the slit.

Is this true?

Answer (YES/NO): YES